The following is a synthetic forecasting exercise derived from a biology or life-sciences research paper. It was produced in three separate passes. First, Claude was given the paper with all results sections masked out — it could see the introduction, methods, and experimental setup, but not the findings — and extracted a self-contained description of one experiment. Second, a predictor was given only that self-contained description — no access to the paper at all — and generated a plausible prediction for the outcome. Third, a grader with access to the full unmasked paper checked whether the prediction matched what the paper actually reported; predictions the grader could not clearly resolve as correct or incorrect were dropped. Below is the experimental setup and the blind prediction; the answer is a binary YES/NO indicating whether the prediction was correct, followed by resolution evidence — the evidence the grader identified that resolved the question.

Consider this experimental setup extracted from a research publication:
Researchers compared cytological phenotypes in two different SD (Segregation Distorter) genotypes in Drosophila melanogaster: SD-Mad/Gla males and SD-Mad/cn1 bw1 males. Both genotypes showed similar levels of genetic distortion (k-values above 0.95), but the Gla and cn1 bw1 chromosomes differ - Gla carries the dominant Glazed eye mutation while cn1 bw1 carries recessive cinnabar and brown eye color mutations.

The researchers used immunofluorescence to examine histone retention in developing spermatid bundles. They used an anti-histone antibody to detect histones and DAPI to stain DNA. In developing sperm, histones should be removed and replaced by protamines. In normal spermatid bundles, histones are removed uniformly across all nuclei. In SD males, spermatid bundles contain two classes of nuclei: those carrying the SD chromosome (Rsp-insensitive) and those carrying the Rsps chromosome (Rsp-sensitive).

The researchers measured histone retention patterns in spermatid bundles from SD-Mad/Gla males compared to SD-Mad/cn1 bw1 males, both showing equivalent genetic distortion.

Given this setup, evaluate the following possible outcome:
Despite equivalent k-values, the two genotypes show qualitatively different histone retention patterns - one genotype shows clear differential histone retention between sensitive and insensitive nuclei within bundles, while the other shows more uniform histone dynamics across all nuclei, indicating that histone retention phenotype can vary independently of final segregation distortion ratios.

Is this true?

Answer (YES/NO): YES